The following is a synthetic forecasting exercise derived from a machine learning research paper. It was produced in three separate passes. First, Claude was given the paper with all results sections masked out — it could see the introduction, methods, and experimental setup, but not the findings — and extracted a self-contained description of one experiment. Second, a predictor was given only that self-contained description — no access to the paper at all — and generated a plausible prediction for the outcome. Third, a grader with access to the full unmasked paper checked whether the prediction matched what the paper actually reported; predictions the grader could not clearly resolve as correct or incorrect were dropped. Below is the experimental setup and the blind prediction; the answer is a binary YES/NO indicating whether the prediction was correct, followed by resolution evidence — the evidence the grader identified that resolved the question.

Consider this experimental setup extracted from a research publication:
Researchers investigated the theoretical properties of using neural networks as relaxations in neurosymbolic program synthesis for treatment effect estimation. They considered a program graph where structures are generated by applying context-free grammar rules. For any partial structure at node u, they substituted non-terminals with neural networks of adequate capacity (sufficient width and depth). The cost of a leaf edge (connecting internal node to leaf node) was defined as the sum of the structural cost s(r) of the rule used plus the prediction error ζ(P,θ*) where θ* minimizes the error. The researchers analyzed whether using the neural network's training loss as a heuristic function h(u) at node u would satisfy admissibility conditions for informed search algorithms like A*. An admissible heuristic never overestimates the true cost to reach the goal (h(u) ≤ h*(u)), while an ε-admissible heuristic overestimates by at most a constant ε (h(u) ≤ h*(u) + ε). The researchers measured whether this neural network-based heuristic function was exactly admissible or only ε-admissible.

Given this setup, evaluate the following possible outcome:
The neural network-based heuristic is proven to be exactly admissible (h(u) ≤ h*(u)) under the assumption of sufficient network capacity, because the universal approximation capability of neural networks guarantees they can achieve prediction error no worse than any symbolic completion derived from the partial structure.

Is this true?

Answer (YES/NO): NO